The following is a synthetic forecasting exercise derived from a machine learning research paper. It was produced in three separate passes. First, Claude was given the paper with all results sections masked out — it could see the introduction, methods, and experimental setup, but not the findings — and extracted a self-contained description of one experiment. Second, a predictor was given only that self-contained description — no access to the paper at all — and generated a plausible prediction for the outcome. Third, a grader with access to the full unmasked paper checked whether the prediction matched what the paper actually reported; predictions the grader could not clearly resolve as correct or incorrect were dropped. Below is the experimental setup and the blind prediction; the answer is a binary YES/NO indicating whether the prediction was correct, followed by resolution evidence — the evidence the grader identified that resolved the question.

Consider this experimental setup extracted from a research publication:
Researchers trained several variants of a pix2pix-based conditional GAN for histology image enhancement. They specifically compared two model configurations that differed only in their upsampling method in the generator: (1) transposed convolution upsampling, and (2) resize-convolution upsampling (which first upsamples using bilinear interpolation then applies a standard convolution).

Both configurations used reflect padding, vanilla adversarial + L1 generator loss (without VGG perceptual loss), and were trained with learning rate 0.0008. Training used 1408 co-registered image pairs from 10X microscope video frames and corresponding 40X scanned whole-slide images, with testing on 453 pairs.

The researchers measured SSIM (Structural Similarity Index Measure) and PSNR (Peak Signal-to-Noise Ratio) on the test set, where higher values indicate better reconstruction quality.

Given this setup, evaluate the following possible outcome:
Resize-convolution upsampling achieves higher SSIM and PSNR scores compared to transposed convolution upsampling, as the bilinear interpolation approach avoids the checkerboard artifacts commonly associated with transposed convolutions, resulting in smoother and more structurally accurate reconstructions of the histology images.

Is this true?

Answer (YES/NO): YES